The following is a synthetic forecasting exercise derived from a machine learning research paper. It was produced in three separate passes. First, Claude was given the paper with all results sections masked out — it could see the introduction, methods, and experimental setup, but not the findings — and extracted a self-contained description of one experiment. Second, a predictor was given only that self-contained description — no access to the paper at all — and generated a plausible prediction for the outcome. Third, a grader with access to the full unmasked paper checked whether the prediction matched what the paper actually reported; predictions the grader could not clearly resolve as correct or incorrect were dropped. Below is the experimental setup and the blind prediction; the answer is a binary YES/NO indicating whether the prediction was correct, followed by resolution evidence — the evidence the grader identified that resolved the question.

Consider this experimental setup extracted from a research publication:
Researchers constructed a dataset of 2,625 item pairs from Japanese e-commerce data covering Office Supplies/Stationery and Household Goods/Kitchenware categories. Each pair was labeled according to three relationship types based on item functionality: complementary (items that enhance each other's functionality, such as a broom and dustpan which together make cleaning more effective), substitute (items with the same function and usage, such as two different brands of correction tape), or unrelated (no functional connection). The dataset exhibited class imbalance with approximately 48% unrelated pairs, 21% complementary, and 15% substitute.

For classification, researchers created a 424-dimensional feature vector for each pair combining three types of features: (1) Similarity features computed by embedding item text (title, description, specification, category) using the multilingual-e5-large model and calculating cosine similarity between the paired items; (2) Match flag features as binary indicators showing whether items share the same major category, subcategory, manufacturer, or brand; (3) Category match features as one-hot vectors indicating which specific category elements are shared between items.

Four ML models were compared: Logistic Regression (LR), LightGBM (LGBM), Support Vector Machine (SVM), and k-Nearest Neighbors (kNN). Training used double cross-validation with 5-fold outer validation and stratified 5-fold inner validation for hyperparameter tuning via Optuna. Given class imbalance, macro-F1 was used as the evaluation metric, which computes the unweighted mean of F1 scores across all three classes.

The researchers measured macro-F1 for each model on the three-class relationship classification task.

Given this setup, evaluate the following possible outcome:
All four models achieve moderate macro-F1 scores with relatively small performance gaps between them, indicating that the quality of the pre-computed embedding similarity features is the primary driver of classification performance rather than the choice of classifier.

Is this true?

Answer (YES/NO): NO